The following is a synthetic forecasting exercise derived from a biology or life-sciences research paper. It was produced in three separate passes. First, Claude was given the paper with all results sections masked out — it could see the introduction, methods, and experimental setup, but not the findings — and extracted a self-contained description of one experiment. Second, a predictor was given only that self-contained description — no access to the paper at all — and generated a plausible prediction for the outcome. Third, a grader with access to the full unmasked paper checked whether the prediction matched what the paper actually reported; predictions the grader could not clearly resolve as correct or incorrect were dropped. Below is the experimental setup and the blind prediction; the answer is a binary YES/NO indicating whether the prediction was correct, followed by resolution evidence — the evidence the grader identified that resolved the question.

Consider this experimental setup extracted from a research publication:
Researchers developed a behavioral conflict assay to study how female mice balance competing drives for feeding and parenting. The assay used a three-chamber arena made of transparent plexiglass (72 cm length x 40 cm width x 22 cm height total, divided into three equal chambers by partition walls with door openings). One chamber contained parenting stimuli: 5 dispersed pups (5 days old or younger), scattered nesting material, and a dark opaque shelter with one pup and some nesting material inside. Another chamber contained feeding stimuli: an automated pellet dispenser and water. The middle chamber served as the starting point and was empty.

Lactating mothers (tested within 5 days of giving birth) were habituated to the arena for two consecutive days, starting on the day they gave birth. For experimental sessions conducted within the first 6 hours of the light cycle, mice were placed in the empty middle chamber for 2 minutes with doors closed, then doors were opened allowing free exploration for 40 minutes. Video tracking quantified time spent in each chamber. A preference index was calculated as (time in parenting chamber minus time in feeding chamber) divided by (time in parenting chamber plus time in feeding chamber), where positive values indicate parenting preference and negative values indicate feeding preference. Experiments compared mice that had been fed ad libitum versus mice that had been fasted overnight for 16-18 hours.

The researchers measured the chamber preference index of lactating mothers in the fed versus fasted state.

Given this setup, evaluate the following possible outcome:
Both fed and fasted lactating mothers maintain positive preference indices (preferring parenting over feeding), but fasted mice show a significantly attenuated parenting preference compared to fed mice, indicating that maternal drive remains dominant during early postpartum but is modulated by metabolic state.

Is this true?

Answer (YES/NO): YES